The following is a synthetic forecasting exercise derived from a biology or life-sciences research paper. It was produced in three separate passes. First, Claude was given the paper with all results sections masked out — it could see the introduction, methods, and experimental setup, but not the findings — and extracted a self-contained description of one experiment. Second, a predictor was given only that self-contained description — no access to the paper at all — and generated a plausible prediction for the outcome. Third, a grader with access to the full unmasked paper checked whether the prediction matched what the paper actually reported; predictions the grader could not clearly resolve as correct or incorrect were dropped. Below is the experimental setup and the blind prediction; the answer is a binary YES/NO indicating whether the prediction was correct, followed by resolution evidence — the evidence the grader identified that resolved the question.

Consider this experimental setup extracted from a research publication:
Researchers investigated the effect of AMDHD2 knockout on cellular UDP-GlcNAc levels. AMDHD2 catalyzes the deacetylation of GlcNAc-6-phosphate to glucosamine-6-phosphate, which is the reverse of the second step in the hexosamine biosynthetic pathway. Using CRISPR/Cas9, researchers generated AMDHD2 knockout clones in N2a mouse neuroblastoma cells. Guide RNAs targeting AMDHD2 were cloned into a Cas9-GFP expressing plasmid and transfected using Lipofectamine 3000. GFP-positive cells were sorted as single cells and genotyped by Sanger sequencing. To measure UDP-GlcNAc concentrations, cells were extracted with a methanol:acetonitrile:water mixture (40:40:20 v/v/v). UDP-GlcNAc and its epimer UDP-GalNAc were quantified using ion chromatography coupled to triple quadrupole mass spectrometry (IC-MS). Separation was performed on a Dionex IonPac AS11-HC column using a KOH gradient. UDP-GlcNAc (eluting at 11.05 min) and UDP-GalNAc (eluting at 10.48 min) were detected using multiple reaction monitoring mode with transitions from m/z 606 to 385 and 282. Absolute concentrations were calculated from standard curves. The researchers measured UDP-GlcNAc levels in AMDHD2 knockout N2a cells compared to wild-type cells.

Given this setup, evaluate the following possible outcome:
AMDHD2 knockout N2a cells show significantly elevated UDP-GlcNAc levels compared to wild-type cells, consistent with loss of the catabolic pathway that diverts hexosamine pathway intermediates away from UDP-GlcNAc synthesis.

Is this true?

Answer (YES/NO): NO